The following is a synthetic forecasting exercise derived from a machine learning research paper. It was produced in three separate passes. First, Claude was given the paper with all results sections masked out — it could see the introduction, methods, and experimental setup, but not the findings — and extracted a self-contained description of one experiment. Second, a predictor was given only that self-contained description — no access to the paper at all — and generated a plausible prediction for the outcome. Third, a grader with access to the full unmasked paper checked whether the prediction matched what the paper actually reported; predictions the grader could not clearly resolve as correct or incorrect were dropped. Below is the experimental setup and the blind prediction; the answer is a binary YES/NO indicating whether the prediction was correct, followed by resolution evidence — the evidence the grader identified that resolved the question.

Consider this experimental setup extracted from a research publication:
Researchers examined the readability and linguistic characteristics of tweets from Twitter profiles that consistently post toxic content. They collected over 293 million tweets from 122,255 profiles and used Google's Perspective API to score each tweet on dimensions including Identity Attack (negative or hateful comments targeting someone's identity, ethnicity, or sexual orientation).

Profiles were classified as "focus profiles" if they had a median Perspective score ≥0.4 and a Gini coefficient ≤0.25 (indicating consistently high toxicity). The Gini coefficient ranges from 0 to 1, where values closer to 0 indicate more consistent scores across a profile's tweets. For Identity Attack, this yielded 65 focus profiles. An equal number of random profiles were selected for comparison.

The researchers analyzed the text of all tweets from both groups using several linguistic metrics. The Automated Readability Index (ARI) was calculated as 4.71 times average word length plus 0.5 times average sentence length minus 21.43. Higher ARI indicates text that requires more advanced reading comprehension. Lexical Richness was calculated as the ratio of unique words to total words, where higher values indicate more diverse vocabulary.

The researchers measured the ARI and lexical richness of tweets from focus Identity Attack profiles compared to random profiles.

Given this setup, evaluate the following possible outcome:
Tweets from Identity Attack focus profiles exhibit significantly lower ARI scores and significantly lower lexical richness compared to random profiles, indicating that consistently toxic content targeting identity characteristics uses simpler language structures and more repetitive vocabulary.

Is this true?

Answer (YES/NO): YES